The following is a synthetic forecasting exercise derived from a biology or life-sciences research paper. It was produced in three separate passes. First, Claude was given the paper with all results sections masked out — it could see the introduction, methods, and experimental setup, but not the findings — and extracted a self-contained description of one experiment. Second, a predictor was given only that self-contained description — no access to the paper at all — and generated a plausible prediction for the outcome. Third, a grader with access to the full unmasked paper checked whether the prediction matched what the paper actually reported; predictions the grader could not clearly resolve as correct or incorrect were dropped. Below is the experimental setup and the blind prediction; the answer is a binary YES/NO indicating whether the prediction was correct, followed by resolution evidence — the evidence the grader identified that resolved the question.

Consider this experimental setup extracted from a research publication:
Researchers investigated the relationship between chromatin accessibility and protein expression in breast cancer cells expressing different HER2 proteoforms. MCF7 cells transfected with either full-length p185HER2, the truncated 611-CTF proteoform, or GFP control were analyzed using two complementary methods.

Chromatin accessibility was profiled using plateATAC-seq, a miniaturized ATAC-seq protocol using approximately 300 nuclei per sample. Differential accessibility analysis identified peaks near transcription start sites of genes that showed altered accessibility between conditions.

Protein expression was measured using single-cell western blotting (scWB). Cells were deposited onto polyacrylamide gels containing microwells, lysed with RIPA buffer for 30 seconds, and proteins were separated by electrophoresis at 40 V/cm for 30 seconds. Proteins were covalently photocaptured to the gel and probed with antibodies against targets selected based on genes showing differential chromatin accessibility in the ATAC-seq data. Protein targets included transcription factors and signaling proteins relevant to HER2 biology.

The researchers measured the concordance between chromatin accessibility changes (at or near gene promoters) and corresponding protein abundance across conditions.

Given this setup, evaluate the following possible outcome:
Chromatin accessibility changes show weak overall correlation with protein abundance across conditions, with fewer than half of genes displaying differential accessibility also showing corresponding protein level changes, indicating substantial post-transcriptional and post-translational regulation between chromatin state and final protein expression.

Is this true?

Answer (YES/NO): NO